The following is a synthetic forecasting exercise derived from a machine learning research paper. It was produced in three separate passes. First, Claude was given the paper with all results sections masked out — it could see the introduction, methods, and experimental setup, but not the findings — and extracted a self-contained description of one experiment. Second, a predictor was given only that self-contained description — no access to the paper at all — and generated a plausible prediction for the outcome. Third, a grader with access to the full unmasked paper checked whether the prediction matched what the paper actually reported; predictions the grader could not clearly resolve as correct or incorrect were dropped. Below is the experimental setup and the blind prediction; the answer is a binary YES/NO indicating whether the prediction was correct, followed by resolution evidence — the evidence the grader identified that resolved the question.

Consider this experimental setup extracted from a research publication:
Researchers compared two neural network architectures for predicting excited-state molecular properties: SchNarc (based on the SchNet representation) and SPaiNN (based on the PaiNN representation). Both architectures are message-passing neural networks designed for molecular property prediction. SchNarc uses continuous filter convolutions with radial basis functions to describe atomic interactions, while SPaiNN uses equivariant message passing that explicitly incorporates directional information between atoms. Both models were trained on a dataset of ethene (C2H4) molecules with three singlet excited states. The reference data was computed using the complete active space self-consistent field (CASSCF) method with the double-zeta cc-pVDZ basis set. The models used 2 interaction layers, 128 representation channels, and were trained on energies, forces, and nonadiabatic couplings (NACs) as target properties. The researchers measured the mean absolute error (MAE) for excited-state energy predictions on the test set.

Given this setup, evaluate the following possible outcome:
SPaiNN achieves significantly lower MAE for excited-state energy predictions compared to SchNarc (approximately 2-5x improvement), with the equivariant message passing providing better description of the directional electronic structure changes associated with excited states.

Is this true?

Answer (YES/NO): YES